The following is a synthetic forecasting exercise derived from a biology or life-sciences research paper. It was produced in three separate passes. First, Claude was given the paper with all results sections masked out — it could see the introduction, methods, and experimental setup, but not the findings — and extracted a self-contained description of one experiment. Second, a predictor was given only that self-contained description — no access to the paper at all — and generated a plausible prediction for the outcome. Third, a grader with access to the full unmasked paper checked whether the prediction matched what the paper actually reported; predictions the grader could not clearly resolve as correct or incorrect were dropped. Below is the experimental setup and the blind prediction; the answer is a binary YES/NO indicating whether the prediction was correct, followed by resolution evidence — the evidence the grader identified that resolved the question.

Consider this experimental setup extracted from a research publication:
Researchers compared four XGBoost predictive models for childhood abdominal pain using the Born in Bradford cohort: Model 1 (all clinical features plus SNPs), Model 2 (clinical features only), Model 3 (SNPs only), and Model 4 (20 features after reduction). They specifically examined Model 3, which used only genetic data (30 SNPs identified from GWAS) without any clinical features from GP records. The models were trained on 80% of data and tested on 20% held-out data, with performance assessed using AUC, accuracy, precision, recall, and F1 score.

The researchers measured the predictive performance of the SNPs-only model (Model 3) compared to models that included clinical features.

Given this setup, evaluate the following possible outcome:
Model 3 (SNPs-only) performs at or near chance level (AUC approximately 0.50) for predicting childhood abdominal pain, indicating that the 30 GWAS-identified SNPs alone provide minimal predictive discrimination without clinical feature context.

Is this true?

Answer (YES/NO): NO